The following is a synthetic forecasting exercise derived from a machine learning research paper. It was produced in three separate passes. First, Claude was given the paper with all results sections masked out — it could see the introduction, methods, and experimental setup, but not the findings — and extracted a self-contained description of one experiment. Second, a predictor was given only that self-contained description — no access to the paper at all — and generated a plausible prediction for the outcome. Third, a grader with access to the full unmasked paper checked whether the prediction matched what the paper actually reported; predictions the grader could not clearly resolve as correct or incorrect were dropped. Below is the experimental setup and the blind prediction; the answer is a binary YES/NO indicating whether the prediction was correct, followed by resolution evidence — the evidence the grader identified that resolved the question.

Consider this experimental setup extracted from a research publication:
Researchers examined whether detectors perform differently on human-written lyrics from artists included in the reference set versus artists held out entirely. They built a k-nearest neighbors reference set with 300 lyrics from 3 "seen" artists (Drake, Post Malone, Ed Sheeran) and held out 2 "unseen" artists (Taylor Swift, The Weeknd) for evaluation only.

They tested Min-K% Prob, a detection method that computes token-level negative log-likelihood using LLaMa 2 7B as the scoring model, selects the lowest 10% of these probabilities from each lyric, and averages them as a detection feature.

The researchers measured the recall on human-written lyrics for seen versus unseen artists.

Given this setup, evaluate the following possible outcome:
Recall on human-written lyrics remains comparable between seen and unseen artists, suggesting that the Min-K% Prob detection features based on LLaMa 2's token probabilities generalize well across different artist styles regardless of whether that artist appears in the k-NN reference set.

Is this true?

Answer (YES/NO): NO